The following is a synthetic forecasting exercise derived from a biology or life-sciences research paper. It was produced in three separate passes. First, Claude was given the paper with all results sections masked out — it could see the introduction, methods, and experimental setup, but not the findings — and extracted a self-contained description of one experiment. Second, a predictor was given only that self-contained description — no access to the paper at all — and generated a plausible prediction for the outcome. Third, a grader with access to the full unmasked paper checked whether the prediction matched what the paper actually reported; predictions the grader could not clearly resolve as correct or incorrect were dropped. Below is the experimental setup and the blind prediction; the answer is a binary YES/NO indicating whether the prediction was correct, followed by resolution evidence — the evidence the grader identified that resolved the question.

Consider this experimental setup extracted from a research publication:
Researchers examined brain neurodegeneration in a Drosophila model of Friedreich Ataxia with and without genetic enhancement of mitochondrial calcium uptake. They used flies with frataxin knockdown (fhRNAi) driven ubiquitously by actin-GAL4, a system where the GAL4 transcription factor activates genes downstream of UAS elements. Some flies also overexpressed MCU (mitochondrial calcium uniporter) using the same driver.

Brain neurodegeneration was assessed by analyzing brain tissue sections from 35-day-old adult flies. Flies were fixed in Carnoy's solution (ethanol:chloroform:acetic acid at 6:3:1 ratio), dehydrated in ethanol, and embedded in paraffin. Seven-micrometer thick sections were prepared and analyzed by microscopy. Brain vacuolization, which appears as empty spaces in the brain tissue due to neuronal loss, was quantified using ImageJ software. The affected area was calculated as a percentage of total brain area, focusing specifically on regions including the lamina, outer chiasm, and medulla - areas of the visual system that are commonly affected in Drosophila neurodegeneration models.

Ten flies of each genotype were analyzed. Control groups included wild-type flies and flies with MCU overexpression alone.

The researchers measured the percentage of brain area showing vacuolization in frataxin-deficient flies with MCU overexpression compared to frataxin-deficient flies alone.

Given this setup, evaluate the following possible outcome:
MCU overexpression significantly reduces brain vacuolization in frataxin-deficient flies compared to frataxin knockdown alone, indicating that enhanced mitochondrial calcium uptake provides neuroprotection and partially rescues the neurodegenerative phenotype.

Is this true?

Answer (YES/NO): YES